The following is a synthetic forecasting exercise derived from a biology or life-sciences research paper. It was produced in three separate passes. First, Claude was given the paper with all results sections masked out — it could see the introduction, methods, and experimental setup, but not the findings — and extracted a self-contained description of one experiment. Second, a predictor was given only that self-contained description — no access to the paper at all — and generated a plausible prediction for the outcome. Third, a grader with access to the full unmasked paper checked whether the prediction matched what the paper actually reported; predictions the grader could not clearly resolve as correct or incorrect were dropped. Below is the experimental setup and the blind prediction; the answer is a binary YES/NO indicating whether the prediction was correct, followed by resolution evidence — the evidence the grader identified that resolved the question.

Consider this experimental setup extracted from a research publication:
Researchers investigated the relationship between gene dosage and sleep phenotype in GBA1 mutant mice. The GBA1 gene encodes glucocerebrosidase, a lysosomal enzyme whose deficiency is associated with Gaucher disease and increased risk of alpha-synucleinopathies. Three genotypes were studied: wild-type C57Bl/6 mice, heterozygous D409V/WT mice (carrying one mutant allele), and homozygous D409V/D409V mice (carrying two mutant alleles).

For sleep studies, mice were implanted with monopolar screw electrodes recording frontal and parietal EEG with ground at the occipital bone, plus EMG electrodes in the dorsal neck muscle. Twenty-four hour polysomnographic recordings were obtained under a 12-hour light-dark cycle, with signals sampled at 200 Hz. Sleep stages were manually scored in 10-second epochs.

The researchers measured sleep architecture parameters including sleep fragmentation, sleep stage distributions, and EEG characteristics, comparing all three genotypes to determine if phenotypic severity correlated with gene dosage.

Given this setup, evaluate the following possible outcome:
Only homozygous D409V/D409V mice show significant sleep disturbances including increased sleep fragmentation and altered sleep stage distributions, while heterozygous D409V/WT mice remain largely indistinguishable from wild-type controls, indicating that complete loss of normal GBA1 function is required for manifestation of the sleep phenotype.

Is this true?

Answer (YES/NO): NO